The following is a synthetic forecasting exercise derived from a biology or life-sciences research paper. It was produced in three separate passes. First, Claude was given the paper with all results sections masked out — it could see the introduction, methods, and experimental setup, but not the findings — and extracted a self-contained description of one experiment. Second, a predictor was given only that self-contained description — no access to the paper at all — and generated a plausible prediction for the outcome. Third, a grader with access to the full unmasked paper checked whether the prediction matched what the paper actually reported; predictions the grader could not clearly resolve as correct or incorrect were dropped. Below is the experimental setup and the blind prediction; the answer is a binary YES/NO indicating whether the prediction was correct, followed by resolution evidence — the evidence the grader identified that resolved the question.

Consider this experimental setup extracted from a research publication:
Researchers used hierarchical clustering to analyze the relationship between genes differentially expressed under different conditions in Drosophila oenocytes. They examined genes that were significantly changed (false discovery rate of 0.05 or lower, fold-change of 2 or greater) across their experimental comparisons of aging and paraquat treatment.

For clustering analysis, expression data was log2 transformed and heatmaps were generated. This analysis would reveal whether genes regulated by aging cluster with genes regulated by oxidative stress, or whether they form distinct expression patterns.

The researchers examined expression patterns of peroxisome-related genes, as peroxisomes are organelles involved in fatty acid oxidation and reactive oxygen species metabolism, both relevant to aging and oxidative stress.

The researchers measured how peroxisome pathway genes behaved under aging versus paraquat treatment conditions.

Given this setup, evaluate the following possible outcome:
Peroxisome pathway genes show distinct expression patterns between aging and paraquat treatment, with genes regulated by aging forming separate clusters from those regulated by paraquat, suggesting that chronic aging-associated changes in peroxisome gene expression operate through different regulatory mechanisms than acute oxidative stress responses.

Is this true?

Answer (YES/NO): NO